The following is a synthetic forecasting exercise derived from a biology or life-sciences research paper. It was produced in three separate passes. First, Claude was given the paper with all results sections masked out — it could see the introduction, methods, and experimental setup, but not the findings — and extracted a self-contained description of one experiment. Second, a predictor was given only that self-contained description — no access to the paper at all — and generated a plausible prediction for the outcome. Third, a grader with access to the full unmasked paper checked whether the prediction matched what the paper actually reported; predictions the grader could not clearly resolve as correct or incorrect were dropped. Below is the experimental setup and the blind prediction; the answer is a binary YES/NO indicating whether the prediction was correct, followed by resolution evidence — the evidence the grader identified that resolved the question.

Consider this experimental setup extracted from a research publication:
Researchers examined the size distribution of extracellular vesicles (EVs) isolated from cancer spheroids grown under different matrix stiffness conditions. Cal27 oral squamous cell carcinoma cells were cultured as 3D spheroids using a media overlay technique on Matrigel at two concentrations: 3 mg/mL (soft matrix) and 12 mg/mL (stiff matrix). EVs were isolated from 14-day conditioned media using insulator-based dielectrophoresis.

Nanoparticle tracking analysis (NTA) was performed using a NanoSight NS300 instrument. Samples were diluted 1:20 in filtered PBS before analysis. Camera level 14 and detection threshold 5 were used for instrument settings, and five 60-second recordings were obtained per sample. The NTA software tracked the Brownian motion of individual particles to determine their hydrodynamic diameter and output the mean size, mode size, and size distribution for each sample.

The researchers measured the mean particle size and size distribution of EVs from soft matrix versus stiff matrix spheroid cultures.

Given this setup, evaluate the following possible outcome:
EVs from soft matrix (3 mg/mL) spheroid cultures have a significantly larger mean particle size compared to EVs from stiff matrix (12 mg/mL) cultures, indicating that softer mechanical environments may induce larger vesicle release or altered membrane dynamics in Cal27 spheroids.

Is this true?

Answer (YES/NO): NO